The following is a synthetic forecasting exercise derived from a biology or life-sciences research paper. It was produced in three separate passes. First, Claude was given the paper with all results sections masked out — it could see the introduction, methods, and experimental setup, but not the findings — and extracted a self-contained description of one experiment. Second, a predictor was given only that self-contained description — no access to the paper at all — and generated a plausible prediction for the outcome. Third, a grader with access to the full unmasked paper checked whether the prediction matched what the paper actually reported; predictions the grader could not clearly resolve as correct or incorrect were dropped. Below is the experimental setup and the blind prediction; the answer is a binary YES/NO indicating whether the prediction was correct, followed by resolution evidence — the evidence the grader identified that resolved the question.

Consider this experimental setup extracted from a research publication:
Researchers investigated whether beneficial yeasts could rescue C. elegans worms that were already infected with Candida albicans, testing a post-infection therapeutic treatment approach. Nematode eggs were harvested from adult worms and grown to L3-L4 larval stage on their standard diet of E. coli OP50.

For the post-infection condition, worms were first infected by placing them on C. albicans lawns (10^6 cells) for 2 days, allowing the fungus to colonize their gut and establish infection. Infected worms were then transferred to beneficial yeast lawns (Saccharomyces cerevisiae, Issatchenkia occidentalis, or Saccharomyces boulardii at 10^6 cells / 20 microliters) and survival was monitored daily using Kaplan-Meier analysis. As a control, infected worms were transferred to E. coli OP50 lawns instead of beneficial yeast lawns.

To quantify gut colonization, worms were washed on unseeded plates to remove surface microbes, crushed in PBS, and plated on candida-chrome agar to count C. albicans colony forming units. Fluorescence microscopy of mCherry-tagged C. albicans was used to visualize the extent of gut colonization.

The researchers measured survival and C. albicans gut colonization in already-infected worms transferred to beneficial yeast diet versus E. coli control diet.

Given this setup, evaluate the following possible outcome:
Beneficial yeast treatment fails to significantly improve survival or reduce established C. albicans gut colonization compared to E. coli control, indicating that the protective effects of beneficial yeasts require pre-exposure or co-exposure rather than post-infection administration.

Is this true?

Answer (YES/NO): NO